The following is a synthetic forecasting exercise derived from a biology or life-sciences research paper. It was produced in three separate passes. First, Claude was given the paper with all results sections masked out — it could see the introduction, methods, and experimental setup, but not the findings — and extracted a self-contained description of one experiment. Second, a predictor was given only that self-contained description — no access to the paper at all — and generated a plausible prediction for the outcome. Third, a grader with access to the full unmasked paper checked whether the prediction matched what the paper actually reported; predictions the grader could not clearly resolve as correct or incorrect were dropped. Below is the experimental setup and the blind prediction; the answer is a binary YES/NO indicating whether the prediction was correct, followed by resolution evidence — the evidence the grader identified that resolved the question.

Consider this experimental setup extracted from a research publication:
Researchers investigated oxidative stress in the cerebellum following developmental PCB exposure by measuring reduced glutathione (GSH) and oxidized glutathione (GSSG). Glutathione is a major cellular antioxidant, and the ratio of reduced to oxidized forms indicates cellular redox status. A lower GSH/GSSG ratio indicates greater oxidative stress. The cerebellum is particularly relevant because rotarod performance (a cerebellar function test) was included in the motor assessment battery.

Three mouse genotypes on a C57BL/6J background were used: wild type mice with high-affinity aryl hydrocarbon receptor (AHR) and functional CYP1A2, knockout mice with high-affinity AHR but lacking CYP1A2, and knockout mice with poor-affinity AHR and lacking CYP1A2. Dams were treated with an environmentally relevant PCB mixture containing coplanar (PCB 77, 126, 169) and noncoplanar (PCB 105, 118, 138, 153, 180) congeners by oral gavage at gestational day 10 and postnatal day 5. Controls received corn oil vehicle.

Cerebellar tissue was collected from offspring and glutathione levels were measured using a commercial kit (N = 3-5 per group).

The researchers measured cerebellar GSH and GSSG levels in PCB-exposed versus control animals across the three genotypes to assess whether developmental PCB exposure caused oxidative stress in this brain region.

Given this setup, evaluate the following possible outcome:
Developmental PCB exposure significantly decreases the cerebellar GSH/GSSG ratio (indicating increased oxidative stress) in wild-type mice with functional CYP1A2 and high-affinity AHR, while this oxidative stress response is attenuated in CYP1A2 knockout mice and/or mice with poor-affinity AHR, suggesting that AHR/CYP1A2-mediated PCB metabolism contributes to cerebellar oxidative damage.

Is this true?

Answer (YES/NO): NO